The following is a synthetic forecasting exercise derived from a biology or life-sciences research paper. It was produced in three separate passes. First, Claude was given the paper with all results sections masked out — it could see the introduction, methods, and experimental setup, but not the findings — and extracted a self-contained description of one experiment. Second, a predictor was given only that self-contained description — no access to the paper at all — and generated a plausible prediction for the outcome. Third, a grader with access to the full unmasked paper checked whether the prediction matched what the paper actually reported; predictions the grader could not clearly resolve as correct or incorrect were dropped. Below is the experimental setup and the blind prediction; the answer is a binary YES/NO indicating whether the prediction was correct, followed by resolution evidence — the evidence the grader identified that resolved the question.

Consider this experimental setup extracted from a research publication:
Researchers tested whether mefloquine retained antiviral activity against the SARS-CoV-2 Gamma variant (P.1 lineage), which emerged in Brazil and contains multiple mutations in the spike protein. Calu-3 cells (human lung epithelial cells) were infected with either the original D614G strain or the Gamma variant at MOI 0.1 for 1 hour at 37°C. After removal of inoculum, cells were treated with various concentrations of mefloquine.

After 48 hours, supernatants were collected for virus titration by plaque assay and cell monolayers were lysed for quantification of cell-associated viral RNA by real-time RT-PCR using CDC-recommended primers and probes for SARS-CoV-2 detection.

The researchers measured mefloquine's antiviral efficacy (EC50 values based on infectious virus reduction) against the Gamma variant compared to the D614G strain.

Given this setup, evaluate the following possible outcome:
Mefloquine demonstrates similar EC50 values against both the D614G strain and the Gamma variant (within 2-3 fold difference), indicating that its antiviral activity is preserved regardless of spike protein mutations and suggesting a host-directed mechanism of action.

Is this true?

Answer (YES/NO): YES